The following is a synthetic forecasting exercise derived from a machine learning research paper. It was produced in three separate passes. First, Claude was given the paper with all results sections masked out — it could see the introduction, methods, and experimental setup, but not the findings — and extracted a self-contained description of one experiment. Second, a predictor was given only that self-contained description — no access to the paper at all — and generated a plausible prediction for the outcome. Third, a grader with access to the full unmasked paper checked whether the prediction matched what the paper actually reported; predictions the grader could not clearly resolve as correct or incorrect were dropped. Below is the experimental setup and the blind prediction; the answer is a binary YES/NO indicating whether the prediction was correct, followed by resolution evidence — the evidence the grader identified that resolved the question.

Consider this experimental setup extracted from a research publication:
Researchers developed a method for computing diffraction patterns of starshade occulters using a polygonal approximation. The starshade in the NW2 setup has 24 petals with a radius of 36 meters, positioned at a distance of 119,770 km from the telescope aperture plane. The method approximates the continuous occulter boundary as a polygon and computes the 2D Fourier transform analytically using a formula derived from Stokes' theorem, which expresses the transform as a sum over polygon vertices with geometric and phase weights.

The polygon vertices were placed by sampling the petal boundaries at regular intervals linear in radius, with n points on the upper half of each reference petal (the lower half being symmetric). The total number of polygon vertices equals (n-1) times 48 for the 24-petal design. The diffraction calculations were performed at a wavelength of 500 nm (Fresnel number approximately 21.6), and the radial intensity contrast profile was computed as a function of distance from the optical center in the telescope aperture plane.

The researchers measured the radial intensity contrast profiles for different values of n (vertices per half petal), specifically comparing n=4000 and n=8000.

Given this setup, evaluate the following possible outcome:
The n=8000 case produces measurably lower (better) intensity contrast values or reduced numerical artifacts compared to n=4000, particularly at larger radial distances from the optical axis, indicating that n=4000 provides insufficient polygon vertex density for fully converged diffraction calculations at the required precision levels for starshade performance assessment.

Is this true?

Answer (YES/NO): NO